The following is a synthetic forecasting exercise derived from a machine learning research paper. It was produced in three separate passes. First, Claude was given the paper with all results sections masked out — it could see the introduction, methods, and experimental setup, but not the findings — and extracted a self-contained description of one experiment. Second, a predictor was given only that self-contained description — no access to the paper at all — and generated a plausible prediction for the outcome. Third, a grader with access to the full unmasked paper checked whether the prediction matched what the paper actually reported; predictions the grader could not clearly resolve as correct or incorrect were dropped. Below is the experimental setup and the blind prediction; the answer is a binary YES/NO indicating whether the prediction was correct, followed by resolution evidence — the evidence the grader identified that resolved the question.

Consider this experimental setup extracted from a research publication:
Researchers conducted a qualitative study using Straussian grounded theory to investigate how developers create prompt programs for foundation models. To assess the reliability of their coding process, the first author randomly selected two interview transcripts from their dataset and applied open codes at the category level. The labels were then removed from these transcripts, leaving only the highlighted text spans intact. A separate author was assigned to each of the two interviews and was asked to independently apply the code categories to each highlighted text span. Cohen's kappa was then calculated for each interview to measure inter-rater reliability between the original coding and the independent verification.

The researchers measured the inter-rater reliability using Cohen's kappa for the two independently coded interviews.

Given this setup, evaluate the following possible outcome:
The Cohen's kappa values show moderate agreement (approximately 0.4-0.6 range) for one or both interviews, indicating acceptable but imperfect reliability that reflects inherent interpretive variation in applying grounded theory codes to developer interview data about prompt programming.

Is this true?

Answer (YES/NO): NO